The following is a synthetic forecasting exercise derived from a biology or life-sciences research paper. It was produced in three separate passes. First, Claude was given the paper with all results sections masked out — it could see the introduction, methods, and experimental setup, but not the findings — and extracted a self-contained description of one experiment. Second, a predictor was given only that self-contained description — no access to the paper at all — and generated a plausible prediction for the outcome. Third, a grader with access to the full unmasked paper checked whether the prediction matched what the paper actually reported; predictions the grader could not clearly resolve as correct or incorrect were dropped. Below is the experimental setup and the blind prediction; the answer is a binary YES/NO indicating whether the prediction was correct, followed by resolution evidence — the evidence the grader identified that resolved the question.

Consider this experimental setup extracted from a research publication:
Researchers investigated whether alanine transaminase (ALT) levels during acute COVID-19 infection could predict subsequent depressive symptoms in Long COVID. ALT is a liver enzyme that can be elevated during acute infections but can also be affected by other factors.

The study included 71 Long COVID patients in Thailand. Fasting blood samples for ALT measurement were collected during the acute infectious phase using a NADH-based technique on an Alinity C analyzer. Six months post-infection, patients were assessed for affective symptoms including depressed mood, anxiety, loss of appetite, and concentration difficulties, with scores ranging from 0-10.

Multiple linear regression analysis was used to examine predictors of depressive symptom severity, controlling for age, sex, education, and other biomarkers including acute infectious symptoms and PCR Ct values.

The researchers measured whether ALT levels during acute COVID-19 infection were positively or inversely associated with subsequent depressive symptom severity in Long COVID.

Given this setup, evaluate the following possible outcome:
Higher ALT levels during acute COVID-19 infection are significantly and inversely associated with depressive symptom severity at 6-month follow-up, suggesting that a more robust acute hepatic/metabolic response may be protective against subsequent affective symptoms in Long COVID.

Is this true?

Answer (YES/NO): YES